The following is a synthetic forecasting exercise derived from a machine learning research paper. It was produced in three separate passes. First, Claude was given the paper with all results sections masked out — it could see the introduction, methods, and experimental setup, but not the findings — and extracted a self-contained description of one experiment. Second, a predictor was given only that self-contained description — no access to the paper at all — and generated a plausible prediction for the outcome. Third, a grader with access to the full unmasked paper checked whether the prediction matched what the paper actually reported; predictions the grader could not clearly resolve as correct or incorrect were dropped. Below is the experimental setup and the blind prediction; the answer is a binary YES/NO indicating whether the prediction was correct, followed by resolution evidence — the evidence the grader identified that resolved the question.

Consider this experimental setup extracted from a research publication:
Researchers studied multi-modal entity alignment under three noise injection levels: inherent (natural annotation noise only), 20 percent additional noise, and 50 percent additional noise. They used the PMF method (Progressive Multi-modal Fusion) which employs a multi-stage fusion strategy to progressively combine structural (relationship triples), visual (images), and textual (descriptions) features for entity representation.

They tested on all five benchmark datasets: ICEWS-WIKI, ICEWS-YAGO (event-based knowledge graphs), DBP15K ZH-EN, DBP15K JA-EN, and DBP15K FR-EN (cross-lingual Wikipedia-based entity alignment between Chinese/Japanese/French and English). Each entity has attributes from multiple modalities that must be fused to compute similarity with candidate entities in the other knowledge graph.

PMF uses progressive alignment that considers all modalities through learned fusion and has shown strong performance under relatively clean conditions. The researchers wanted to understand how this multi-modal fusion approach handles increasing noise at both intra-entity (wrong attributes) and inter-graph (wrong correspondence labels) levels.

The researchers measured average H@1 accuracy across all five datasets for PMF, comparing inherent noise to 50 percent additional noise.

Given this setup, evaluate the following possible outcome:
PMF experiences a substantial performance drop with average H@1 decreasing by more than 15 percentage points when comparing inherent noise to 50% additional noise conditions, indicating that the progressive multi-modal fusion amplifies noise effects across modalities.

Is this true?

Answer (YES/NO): NO